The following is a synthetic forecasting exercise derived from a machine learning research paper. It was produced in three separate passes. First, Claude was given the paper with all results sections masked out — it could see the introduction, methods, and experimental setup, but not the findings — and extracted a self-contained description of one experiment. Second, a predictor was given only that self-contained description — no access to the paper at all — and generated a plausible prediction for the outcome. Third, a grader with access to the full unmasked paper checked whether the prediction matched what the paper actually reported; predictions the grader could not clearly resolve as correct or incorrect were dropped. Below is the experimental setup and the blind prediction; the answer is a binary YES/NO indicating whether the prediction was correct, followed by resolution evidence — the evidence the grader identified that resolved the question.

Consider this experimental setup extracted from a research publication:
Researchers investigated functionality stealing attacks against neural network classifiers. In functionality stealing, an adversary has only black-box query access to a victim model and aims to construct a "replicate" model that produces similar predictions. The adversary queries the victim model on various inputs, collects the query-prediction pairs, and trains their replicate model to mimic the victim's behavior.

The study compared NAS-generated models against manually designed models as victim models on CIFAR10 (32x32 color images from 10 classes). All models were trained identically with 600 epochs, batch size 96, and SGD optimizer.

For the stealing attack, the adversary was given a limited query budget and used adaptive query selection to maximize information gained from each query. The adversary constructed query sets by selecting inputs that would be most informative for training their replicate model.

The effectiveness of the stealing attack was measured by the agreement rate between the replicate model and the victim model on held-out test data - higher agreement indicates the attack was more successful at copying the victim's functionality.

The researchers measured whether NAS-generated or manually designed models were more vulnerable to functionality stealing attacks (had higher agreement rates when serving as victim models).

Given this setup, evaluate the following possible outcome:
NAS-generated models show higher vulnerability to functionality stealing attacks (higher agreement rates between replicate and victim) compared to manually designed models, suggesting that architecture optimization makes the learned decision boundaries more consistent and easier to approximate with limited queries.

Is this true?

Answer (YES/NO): YES